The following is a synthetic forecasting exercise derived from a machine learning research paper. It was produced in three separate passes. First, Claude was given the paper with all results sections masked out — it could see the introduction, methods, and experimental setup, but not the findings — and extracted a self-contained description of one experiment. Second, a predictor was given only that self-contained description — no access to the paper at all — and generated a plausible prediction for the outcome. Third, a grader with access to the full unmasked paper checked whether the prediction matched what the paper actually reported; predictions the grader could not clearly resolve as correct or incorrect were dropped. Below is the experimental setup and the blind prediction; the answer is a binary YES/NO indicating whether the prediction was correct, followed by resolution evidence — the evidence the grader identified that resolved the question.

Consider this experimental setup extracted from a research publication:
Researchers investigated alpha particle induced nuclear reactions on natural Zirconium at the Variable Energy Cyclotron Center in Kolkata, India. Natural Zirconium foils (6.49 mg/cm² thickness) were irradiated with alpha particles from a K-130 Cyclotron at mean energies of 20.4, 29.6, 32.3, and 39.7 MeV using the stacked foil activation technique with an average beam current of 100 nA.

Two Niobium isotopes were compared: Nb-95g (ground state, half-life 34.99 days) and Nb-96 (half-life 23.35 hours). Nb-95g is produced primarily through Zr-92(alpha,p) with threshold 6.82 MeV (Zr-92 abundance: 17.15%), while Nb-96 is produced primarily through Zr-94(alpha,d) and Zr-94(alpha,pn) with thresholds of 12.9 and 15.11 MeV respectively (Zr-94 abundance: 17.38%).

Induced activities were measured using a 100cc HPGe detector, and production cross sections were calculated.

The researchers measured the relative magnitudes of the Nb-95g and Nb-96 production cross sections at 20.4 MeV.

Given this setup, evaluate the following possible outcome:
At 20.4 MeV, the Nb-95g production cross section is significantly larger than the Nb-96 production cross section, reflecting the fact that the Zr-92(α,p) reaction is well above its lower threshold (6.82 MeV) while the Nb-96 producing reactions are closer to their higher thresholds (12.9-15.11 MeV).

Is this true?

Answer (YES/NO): YES